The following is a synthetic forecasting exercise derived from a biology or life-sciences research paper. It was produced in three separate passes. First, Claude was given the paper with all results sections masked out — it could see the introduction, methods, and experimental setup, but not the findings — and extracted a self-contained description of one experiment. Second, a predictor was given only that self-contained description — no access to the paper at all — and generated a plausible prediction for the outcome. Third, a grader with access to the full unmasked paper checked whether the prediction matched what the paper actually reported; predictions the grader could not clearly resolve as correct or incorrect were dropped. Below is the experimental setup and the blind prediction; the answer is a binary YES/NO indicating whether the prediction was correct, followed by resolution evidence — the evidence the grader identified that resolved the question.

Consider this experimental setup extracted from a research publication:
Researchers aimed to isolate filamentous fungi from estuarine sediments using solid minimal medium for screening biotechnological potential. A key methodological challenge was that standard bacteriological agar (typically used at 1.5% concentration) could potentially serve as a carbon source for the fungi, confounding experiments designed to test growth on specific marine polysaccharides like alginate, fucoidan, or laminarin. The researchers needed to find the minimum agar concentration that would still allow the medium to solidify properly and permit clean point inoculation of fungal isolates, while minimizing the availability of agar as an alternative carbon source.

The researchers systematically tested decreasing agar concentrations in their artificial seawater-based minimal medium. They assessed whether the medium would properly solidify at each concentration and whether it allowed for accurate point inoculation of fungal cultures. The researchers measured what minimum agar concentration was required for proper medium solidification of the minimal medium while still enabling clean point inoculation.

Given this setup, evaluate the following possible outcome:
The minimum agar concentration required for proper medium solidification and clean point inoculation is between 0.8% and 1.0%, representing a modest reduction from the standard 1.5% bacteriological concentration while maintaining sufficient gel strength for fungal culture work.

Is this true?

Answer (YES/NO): NO